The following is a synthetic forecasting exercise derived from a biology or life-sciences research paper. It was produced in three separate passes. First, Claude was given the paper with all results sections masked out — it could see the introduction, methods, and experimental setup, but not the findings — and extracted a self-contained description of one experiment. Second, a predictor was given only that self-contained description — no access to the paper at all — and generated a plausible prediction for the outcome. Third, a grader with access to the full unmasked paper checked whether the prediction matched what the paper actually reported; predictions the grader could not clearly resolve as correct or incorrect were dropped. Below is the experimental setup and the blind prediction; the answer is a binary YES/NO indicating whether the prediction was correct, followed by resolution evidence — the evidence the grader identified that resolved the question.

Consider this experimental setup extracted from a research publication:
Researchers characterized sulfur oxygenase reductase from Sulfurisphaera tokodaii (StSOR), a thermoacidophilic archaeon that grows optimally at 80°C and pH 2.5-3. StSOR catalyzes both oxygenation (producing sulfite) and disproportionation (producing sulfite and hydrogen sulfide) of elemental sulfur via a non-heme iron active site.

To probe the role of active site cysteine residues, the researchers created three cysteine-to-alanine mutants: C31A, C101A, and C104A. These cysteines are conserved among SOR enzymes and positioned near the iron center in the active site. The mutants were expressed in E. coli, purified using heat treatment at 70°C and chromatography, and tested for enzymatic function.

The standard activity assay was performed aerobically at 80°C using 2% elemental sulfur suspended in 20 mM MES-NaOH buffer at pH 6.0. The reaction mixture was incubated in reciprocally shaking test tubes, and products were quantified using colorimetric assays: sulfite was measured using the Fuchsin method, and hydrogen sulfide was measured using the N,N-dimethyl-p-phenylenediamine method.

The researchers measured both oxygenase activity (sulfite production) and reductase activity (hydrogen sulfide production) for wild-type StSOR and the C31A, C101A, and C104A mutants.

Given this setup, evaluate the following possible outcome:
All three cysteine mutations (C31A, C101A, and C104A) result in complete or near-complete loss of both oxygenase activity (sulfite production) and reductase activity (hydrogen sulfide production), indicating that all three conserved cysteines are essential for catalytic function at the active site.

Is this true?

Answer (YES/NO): NO